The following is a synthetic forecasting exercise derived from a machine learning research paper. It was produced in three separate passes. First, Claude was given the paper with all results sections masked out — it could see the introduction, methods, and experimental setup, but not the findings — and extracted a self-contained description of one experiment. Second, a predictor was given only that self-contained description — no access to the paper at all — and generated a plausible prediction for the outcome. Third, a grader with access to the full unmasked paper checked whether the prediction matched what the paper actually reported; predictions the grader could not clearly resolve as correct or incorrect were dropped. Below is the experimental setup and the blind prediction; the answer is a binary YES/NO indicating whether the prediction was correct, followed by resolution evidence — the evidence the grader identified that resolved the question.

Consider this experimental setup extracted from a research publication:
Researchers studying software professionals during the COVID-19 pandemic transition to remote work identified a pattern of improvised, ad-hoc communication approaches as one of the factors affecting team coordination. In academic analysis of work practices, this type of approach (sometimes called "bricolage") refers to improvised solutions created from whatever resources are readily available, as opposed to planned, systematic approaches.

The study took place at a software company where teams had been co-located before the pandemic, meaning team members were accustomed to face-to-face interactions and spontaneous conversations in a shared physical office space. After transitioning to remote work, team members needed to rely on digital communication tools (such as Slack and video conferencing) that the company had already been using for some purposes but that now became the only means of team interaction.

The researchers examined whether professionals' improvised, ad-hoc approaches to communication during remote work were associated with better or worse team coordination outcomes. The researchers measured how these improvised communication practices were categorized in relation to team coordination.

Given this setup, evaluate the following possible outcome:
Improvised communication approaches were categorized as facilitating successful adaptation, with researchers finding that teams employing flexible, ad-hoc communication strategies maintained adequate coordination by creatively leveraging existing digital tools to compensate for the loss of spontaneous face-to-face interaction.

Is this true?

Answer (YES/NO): NO